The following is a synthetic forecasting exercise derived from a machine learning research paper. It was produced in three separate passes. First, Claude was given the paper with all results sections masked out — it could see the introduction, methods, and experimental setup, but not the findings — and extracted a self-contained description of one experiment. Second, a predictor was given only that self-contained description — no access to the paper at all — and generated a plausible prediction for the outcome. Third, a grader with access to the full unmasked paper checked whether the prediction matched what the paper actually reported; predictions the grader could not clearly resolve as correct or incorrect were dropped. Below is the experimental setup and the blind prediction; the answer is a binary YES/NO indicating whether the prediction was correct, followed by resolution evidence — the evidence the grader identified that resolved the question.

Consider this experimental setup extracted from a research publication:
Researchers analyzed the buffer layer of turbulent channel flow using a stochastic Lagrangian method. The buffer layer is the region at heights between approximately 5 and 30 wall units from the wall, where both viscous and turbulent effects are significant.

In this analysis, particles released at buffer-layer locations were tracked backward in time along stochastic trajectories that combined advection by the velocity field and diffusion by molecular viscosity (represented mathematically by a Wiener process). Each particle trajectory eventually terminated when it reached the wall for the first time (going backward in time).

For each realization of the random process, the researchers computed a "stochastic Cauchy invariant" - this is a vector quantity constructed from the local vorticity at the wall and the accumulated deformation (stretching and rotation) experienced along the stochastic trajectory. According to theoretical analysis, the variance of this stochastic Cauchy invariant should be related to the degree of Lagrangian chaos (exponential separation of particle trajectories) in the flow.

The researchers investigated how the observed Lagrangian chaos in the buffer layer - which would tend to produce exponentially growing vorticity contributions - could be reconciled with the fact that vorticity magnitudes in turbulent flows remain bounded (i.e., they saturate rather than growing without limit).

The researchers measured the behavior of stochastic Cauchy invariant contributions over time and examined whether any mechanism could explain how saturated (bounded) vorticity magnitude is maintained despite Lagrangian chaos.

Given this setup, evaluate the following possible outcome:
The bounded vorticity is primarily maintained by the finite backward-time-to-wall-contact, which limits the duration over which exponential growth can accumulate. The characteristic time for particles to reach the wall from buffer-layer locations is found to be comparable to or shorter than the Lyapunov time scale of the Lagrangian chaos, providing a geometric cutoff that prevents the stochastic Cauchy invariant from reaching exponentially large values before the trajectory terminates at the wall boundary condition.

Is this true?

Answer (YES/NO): NO